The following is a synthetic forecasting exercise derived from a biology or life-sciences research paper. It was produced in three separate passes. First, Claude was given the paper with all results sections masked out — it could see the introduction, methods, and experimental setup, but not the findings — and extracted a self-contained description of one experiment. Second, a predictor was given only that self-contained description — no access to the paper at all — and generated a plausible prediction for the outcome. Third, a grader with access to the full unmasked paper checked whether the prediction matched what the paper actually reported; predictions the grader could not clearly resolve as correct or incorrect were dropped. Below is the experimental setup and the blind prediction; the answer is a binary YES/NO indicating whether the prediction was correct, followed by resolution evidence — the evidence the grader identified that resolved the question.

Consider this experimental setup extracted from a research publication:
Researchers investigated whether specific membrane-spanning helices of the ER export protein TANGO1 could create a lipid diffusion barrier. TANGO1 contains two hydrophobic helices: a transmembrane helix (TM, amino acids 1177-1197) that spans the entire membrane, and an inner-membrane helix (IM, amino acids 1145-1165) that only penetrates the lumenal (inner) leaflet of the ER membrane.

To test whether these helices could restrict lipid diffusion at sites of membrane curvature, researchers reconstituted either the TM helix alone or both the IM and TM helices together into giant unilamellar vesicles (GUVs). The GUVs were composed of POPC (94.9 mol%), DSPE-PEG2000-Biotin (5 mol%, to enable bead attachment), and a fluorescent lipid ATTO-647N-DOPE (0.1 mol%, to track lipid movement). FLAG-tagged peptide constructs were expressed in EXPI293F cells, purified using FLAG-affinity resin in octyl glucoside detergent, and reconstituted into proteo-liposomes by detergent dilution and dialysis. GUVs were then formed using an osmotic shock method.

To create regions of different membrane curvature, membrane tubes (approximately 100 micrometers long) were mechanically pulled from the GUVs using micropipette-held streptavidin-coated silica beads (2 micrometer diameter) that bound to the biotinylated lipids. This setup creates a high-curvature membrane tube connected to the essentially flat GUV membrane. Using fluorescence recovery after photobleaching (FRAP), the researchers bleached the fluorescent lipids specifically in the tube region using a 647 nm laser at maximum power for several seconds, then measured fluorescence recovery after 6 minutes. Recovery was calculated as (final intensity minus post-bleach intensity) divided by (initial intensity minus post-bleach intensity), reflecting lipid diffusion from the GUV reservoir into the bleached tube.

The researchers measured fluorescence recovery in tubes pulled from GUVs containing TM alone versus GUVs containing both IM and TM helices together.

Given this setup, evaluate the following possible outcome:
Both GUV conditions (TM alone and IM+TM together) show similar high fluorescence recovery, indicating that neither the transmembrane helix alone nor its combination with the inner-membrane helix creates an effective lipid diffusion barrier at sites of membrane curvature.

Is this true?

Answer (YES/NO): NO